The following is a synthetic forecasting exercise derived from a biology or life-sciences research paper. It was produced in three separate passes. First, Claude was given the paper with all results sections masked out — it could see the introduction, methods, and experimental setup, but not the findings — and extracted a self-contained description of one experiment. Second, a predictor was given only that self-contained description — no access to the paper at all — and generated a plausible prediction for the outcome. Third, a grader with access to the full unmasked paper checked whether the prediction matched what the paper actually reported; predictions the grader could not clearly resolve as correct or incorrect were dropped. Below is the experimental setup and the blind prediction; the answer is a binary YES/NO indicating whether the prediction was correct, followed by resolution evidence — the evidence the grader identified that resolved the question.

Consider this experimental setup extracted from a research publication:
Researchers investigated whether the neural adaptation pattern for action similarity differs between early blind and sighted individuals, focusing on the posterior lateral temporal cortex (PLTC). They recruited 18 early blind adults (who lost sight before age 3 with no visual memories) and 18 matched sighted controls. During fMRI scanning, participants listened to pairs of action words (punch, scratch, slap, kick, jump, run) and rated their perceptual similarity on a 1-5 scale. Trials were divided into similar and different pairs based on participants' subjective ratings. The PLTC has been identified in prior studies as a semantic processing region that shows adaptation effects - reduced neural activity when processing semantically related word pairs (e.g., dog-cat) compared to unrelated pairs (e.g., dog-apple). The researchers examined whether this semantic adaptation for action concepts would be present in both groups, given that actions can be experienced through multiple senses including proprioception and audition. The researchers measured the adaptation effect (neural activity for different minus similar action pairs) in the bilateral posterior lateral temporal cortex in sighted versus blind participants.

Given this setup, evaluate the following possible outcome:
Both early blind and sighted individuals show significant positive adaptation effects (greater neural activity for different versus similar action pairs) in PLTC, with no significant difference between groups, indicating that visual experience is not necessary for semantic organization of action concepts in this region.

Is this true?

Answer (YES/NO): NO